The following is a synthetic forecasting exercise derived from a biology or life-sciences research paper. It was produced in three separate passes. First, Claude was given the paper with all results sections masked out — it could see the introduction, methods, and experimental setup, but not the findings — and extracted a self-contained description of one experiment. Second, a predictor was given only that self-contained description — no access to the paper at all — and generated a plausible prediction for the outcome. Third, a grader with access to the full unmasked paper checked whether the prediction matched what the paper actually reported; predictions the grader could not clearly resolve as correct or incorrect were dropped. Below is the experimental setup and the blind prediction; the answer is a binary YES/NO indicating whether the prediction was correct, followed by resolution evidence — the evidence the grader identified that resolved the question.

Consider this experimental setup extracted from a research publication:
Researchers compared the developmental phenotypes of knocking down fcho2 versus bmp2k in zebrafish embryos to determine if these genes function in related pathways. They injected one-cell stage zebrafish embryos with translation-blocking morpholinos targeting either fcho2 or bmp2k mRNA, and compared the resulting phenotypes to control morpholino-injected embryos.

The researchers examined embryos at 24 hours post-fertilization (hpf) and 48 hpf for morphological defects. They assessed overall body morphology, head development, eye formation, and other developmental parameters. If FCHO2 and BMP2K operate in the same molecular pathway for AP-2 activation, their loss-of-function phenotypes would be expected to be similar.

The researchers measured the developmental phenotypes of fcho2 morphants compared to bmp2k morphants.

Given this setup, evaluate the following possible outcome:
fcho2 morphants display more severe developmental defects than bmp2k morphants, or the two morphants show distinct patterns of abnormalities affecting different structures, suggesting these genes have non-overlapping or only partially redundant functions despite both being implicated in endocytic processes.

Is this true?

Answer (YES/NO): NO